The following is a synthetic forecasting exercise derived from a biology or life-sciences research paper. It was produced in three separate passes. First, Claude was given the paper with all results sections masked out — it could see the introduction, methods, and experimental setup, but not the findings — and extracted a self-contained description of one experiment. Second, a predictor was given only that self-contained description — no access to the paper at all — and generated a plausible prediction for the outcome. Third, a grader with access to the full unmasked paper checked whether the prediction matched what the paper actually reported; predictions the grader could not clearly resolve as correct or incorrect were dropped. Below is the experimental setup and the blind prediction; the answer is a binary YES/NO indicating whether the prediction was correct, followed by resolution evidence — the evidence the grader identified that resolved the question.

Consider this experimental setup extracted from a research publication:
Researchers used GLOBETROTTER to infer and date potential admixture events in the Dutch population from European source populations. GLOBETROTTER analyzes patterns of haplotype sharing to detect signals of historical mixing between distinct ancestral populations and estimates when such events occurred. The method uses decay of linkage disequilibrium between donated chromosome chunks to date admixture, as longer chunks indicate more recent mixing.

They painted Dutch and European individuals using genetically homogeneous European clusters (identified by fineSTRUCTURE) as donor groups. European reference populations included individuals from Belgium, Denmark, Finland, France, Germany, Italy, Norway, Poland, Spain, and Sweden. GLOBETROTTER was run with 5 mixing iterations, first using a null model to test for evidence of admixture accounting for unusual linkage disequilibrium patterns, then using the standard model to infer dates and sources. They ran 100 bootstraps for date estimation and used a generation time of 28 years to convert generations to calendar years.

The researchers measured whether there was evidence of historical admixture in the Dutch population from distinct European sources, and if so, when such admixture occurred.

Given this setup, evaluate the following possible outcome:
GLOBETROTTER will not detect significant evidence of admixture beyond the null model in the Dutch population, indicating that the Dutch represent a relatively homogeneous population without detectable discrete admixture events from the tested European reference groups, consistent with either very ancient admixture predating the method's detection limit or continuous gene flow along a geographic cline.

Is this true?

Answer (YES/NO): NO